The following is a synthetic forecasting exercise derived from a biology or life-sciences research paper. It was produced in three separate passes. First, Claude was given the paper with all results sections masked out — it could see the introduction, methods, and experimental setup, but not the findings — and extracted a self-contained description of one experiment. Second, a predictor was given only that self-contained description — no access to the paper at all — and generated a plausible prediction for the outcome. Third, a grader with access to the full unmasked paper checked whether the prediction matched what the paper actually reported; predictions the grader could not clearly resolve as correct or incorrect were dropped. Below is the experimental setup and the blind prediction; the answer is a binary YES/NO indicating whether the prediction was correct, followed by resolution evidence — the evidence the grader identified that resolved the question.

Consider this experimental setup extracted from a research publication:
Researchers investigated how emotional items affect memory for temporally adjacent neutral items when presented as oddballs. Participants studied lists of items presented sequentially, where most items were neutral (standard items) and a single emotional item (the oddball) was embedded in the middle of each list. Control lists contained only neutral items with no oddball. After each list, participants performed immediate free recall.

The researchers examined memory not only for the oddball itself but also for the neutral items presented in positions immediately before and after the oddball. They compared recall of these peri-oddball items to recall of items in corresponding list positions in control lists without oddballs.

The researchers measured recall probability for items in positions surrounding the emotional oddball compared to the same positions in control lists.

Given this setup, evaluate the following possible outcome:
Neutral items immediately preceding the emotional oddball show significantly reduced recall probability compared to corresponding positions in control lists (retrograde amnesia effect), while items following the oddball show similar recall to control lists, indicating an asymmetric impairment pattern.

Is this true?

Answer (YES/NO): NO